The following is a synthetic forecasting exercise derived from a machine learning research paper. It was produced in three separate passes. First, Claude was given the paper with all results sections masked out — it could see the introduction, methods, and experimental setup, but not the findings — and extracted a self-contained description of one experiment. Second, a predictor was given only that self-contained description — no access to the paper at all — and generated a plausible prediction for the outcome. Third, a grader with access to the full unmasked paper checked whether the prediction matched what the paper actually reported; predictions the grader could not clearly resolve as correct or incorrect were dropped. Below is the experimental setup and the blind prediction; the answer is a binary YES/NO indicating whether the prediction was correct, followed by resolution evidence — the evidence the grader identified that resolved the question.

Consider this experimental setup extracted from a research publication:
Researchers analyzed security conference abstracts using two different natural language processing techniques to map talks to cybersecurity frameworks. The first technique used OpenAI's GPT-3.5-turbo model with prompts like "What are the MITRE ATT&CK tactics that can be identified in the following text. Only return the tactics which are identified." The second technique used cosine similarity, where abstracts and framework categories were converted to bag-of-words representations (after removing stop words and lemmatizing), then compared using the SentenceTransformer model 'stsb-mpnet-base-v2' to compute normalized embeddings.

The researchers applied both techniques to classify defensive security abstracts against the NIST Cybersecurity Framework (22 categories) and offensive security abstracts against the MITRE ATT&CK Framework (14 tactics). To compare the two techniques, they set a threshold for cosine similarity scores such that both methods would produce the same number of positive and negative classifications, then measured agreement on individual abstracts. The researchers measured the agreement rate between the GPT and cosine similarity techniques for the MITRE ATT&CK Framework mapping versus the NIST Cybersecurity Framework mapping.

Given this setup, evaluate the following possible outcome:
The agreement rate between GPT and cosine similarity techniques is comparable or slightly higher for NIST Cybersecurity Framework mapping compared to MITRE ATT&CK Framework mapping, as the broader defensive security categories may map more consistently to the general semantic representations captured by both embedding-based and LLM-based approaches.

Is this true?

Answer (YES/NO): YES